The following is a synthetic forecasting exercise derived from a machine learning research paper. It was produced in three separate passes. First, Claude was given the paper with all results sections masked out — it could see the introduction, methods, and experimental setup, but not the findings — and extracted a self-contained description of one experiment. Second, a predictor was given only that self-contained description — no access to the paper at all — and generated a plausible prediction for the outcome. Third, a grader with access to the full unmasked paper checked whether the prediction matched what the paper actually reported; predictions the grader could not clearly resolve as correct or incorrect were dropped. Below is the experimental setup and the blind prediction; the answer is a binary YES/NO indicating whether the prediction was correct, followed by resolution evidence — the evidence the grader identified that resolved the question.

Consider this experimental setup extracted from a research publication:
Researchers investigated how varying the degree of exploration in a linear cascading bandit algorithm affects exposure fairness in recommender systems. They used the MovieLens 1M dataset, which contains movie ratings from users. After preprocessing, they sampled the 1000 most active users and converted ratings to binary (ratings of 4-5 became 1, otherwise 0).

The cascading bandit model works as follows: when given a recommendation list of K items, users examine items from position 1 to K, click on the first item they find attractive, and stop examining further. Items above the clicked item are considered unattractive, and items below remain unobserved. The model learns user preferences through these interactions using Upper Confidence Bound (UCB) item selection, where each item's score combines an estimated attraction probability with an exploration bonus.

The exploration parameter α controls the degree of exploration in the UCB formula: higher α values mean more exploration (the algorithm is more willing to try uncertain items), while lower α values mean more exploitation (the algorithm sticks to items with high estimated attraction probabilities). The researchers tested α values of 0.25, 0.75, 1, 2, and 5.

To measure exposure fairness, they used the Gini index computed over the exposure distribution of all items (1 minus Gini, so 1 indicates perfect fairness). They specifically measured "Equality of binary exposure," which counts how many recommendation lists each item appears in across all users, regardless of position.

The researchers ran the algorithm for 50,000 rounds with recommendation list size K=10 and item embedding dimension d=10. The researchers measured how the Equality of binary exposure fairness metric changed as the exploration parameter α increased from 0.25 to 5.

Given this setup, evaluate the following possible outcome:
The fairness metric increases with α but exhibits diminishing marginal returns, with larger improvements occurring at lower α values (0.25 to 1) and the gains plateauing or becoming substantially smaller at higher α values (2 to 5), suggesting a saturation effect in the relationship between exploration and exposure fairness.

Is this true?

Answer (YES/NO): NO